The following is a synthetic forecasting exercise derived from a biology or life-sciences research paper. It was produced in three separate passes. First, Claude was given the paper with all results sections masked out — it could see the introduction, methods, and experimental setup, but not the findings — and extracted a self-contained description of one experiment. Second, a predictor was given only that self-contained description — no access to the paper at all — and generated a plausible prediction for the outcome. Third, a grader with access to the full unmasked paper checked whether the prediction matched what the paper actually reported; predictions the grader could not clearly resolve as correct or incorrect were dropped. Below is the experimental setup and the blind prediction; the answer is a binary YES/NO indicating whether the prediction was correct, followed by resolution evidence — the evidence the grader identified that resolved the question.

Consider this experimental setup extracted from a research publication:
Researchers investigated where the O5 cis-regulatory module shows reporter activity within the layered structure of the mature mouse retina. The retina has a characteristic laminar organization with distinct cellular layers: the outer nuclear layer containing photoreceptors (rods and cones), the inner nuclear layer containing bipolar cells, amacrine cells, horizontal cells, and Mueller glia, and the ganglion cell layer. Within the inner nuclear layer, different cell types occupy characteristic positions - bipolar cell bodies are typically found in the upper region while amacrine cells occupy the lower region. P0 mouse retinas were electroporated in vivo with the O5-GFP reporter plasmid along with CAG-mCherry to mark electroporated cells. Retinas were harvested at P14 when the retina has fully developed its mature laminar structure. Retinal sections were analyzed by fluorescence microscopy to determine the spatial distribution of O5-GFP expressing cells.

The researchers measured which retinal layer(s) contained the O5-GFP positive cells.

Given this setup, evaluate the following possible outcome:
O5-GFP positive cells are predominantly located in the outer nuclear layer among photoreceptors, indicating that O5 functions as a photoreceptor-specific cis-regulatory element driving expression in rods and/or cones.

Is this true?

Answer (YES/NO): NO